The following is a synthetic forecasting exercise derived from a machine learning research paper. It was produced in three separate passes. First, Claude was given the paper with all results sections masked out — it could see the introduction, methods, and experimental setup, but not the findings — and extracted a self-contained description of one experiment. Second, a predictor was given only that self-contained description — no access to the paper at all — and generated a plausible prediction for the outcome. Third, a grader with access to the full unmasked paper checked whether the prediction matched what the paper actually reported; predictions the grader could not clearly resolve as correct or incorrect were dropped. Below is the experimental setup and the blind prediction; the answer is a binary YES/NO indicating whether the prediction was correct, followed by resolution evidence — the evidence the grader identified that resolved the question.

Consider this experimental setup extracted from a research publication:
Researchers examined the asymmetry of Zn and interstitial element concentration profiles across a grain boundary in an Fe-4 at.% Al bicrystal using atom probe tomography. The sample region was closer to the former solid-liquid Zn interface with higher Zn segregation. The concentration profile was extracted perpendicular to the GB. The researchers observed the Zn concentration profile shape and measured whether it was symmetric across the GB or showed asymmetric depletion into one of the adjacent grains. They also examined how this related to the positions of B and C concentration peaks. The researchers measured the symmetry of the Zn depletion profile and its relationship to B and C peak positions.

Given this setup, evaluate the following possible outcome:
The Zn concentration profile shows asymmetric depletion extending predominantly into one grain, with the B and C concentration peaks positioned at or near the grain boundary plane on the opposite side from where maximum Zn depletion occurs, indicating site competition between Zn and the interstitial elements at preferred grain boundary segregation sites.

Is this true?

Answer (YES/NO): NO